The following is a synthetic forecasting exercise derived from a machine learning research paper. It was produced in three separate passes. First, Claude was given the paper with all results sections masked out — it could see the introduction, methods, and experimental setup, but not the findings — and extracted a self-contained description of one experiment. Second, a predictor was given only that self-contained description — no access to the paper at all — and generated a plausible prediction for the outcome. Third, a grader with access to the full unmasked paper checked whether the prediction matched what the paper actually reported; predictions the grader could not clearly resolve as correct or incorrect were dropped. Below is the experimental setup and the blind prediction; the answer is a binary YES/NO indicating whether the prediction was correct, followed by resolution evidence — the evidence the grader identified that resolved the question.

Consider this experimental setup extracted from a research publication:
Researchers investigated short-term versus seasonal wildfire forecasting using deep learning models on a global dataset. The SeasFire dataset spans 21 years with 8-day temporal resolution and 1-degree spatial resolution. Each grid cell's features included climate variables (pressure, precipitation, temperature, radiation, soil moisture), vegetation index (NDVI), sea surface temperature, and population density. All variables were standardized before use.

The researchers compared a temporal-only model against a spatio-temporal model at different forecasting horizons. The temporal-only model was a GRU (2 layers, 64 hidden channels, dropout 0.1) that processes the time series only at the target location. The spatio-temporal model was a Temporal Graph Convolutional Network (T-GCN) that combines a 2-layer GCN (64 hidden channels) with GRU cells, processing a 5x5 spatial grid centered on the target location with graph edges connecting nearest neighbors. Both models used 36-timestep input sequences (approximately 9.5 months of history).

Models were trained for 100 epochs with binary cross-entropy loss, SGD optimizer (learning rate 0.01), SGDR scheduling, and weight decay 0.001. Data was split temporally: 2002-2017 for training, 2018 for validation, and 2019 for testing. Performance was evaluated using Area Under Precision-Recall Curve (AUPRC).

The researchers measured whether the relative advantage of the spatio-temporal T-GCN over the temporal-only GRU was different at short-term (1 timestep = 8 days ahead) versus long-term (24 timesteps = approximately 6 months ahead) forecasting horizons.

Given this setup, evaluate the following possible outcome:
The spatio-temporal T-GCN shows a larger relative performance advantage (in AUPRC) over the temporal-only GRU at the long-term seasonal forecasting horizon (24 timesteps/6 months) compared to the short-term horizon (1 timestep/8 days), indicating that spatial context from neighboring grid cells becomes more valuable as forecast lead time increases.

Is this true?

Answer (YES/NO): NO